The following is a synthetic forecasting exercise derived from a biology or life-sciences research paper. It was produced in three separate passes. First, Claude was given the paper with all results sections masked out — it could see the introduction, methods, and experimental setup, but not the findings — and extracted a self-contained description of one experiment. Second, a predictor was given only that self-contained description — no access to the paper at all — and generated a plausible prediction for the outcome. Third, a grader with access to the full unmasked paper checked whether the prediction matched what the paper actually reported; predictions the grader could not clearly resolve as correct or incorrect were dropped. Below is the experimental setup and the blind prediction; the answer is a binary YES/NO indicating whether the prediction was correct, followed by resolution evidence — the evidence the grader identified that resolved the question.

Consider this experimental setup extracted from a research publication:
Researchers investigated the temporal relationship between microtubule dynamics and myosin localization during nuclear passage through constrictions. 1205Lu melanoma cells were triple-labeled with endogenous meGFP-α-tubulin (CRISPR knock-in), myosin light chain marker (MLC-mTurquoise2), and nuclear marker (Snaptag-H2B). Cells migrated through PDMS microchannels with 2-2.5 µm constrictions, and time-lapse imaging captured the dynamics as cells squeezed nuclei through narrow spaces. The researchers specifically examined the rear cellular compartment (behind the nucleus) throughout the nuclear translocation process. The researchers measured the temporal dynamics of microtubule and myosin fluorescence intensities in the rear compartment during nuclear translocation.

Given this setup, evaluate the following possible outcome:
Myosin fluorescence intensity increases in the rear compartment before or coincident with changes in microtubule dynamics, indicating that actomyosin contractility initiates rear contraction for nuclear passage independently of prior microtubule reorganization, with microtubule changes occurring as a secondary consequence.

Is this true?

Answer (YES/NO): NO